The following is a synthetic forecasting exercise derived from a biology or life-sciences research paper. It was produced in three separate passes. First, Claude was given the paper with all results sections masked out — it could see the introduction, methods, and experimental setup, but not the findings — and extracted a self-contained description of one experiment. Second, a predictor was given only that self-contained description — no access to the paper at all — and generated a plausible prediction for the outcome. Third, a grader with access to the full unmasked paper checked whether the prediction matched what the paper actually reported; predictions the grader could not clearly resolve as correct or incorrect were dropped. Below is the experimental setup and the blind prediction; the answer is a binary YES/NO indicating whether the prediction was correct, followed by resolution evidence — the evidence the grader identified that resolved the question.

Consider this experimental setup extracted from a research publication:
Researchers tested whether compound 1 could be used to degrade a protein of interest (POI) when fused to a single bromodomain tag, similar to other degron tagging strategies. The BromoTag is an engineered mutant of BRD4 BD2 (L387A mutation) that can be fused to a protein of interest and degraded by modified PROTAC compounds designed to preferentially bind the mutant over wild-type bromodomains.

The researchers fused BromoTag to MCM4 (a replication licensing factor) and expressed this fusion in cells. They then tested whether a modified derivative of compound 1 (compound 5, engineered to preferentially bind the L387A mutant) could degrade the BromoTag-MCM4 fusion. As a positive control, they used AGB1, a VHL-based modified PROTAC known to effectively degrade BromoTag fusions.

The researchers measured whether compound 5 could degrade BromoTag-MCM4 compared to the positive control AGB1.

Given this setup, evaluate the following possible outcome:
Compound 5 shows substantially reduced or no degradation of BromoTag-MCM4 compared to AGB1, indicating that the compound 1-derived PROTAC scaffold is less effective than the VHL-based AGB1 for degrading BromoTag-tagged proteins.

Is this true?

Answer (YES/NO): YES